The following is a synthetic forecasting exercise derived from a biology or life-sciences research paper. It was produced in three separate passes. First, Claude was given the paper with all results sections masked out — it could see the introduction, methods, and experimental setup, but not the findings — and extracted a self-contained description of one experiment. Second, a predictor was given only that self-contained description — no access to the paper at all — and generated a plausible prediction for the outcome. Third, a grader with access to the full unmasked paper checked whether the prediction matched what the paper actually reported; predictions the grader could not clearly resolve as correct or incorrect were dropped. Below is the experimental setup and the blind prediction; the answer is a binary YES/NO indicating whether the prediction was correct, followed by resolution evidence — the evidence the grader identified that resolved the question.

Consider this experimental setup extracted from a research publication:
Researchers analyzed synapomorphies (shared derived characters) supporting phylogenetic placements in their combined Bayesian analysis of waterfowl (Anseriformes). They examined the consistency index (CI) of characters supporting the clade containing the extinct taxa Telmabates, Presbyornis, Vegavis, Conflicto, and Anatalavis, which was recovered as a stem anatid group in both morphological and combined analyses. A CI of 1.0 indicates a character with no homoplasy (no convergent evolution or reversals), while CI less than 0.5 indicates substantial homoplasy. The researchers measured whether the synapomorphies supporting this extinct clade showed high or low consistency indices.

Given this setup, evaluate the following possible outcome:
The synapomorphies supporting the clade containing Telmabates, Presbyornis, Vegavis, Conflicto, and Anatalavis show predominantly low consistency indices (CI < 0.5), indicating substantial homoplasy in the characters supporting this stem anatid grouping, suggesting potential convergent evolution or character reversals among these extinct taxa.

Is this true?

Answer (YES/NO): YES